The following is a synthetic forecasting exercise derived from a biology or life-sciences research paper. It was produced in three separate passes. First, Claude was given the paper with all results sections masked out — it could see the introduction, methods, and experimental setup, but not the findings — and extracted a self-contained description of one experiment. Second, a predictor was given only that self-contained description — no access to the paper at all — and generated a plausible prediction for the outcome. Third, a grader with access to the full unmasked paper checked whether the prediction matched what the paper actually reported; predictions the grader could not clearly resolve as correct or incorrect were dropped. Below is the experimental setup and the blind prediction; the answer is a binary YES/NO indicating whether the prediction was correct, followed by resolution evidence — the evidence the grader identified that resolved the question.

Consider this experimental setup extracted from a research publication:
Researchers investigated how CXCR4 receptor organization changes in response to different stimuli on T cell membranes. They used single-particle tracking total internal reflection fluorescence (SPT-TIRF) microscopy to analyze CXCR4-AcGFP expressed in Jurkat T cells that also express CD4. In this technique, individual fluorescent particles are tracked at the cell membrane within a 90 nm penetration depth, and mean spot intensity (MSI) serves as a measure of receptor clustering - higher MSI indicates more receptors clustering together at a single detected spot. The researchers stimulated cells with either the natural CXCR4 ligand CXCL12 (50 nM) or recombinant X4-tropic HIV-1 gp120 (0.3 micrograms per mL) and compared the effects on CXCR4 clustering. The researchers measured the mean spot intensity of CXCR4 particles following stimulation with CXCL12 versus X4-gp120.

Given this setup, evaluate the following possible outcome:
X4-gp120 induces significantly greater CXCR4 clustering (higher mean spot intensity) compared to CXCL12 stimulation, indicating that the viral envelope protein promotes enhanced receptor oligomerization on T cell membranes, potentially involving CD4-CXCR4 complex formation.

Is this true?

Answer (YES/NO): NO